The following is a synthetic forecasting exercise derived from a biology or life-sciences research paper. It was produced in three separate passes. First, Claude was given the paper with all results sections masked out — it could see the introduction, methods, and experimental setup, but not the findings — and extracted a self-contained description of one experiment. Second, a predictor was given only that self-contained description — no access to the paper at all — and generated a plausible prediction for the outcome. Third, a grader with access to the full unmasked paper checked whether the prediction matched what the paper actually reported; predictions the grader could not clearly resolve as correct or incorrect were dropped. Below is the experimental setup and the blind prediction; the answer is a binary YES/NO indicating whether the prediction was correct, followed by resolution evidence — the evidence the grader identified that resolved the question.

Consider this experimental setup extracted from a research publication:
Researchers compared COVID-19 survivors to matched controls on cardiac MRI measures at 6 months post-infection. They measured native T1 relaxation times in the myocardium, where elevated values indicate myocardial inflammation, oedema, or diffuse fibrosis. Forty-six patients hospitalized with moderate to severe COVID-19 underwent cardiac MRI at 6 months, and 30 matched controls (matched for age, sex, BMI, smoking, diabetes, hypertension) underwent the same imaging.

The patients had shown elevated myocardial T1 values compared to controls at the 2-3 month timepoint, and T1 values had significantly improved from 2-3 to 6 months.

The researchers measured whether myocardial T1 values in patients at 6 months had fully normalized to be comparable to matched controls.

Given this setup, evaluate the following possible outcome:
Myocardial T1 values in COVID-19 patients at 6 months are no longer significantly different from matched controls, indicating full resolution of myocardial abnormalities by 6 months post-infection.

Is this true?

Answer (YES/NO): YES